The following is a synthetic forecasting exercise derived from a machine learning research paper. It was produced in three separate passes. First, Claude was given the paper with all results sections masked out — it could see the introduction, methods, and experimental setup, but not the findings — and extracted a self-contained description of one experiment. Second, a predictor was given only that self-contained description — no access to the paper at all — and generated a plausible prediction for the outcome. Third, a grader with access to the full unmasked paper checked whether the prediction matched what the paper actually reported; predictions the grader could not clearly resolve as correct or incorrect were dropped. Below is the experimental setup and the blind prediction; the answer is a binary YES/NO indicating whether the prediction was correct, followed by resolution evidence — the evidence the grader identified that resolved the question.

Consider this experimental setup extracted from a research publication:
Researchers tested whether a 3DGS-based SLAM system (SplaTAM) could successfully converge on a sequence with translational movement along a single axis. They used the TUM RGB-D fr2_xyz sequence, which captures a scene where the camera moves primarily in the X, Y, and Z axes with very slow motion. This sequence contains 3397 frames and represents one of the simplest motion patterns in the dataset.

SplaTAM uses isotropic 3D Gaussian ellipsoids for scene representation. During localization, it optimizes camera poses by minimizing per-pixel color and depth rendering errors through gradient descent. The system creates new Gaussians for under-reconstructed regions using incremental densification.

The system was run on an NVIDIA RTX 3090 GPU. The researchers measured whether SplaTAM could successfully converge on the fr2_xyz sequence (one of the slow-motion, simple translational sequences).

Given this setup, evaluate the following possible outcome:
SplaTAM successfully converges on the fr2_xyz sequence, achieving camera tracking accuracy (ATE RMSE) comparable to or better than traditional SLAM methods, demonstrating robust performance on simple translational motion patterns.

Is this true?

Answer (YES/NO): NO